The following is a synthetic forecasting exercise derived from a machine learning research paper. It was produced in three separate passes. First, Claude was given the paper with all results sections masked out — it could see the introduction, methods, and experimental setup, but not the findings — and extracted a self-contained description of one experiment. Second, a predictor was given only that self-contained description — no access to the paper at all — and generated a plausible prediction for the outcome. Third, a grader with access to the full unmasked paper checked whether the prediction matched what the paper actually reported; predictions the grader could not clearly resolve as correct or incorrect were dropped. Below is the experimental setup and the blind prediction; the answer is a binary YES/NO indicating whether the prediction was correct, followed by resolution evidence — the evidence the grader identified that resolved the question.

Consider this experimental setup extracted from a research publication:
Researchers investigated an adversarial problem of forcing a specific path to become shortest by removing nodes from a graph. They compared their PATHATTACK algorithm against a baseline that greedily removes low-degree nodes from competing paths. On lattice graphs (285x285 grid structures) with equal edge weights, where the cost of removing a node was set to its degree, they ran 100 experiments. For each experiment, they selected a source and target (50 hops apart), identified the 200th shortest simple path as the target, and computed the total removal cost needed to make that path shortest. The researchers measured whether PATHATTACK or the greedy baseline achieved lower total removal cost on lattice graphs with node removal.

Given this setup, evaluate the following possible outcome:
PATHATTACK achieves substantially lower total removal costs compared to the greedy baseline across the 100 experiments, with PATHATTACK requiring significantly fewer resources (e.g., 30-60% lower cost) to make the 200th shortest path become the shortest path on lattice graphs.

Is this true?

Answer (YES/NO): NO